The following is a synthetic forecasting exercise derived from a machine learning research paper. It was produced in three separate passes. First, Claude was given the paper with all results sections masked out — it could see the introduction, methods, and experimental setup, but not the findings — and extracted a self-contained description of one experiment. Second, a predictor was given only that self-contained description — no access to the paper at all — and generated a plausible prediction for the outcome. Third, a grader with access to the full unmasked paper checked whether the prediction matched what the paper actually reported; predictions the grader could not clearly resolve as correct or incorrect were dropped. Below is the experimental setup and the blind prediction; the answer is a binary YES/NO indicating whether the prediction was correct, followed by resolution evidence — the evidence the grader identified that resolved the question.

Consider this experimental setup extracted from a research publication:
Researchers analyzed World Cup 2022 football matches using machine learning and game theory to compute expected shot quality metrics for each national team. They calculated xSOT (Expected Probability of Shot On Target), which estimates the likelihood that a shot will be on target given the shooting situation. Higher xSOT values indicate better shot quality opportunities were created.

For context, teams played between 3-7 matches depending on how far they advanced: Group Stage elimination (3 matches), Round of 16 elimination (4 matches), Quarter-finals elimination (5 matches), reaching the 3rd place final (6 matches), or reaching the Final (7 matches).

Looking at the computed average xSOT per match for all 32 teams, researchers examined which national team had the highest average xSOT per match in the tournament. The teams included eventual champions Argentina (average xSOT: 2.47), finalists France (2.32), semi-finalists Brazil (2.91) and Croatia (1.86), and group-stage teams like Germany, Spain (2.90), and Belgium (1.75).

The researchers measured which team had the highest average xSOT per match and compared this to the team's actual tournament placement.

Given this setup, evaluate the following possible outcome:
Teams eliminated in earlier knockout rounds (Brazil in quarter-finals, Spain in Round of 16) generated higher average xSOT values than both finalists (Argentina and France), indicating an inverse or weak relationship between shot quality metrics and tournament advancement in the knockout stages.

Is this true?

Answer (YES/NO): YES